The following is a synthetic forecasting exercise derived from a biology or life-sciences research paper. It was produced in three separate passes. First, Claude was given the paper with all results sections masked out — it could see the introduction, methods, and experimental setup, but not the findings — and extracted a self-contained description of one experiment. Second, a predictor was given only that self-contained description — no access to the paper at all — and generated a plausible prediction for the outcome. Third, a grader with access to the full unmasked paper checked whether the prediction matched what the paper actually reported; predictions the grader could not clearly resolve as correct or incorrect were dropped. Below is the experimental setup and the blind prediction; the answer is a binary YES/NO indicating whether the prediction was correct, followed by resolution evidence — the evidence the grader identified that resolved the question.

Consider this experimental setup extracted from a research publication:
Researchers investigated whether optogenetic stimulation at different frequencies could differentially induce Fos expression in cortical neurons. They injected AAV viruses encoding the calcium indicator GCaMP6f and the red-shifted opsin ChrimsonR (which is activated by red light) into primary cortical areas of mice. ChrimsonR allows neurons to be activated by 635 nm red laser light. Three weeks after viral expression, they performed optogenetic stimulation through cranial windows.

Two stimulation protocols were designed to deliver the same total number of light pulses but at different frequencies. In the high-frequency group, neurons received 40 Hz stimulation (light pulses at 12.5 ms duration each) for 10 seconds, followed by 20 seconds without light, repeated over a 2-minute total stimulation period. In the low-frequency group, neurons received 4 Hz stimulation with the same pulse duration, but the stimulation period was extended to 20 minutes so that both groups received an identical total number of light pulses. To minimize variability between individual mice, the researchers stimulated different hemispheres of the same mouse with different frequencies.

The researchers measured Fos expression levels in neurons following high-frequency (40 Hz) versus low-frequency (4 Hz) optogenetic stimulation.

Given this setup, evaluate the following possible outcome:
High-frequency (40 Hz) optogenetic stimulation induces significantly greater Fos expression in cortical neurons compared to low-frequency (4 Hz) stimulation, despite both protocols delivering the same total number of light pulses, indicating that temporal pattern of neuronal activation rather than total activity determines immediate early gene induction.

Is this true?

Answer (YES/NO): YES